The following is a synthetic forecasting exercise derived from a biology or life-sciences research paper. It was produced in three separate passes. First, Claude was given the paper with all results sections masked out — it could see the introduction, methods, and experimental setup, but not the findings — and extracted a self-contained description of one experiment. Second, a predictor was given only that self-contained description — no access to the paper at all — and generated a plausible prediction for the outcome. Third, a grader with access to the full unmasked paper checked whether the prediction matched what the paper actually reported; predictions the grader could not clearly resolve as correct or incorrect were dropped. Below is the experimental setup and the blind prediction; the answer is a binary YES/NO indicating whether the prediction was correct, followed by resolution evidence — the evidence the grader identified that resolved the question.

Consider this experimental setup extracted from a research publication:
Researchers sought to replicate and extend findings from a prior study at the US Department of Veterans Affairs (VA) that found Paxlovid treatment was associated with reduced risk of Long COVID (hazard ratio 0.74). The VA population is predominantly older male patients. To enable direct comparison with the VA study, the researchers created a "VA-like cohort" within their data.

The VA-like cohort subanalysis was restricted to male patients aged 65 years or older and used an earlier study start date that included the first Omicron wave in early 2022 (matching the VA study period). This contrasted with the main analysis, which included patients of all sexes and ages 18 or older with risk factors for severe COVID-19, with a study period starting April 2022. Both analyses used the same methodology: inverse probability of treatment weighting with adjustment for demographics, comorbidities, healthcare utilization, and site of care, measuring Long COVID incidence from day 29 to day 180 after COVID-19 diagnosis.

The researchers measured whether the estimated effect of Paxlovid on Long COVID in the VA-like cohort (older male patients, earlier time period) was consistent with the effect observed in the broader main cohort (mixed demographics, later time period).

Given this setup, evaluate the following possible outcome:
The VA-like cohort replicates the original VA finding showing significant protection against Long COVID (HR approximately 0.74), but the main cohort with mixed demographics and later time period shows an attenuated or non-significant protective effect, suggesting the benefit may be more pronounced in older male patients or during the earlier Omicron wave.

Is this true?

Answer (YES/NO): NO